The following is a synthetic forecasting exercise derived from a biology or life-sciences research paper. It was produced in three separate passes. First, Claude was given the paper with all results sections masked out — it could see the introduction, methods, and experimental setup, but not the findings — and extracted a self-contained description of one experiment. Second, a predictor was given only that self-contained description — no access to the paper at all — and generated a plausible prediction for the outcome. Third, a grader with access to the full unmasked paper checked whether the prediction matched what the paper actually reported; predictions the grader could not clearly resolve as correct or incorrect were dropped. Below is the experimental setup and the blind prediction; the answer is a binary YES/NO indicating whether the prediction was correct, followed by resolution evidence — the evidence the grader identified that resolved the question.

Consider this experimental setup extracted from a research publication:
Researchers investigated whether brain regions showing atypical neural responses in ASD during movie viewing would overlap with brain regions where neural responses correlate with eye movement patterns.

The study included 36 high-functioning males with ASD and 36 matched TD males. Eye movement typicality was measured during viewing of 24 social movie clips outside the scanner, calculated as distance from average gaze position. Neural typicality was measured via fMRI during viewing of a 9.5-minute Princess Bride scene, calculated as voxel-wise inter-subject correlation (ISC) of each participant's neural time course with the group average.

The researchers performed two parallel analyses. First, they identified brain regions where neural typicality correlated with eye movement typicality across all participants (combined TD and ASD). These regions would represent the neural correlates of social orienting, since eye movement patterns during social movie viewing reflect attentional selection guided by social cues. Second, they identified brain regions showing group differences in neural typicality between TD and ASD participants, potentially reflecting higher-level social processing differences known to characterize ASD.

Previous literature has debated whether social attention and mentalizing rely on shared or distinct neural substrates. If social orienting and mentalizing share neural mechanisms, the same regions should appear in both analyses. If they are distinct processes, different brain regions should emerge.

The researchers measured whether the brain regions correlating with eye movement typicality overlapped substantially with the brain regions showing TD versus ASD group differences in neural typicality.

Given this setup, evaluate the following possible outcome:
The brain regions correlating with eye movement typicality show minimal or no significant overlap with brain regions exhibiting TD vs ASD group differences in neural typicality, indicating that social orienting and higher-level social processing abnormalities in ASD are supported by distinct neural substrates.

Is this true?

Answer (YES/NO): NO